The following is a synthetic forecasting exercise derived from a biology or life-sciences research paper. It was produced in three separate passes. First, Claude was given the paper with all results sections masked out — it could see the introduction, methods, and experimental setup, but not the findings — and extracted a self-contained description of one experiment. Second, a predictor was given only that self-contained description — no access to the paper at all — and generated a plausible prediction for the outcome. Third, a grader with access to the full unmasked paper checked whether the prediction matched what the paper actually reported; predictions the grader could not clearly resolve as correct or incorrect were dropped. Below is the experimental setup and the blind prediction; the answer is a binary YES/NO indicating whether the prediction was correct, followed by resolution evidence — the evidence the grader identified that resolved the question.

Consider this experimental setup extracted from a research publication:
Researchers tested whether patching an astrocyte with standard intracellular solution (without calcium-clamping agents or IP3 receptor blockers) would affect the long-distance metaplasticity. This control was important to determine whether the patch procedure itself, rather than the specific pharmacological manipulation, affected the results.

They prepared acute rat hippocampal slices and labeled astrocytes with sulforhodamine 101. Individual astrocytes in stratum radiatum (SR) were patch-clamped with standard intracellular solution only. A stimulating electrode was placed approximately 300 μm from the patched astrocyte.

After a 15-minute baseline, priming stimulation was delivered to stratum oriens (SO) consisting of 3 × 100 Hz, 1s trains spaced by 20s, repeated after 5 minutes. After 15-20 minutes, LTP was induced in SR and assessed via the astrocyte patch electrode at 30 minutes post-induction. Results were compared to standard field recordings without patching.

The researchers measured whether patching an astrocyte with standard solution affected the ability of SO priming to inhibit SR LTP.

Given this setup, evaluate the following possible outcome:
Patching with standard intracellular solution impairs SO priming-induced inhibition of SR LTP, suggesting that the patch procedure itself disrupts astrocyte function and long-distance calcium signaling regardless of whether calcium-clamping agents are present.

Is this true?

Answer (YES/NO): NO